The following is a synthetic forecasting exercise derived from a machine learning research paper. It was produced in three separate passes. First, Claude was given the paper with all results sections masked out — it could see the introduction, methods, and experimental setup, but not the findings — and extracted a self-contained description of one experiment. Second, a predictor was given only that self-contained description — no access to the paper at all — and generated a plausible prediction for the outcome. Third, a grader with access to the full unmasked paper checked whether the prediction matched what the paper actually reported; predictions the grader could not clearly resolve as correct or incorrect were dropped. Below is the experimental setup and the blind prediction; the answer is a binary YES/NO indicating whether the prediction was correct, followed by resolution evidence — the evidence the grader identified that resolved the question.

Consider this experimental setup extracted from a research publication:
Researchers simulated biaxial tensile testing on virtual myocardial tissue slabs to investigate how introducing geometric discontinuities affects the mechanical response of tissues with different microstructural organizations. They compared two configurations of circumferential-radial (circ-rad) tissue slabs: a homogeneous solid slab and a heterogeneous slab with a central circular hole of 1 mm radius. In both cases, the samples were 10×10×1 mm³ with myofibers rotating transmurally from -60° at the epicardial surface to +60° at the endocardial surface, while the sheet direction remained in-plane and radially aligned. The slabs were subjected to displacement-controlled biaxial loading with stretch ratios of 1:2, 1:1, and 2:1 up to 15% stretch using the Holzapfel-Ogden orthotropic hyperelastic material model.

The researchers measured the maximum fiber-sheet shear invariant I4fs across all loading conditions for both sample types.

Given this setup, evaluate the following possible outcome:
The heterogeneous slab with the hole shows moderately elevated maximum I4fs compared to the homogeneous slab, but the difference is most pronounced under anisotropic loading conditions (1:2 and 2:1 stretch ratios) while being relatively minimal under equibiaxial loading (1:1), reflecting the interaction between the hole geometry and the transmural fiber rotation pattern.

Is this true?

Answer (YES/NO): NO